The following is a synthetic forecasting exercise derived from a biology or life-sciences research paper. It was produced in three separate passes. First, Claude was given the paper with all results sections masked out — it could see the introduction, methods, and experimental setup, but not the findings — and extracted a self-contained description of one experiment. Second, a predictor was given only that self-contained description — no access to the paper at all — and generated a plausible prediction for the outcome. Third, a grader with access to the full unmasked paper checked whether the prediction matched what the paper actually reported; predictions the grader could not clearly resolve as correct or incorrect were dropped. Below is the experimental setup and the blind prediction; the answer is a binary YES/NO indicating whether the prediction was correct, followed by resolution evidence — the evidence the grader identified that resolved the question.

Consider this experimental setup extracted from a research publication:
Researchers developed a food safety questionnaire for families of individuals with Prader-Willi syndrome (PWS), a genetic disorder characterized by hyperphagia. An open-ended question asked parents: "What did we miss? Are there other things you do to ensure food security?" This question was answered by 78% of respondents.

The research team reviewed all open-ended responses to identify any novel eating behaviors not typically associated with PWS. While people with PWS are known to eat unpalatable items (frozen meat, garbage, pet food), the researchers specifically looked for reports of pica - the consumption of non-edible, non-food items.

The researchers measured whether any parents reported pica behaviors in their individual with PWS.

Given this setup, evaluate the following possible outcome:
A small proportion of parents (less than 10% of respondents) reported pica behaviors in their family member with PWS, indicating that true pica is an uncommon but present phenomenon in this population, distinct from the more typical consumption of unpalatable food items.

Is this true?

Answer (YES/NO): YES